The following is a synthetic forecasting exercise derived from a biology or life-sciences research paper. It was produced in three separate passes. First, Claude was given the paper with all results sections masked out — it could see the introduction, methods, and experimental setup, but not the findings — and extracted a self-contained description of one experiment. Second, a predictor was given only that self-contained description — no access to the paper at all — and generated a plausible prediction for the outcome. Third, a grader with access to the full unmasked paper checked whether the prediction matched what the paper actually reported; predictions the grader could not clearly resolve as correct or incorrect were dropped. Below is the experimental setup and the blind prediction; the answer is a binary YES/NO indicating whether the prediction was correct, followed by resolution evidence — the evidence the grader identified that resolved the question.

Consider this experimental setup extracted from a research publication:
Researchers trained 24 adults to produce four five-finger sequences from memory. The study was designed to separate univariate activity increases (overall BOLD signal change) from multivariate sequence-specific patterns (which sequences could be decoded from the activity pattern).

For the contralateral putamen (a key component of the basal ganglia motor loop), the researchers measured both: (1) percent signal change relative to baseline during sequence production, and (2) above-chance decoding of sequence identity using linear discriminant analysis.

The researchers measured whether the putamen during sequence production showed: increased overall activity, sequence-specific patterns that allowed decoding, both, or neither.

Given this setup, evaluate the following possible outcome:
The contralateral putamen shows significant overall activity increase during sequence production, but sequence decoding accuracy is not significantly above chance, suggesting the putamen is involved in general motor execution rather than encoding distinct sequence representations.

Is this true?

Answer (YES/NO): YES